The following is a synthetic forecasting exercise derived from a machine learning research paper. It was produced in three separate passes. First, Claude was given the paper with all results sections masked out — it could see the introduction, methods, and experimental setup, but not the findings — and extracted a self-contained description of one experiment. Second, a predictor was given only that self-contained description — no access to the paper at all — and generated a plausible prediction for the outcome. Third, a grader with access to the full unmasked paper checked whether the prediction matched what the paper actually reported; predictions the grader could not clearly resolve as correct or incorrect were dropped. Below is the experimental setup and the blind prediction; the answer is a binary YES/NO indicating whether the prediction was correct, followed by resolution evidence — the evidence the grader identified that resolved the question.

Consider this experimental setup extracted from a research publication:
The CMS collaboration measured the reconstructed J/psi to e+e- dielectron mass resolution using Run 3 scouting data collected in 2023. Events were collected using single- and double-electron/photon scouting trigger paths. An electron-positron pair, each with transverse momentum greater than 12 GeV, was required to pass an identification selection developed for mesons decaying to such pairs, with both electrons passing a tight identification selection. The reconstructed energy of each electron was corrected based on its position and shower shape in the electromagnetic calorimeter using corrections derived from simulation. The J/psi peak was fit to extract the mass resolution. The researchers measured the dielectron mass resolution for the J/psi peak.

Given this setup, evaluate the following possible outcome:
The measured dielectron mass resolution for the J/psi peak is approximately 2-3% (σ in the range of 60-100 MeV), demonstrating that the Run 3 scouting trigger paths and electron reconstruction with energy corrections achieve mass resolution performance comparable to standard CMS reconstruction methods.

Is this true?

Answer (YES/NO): YES